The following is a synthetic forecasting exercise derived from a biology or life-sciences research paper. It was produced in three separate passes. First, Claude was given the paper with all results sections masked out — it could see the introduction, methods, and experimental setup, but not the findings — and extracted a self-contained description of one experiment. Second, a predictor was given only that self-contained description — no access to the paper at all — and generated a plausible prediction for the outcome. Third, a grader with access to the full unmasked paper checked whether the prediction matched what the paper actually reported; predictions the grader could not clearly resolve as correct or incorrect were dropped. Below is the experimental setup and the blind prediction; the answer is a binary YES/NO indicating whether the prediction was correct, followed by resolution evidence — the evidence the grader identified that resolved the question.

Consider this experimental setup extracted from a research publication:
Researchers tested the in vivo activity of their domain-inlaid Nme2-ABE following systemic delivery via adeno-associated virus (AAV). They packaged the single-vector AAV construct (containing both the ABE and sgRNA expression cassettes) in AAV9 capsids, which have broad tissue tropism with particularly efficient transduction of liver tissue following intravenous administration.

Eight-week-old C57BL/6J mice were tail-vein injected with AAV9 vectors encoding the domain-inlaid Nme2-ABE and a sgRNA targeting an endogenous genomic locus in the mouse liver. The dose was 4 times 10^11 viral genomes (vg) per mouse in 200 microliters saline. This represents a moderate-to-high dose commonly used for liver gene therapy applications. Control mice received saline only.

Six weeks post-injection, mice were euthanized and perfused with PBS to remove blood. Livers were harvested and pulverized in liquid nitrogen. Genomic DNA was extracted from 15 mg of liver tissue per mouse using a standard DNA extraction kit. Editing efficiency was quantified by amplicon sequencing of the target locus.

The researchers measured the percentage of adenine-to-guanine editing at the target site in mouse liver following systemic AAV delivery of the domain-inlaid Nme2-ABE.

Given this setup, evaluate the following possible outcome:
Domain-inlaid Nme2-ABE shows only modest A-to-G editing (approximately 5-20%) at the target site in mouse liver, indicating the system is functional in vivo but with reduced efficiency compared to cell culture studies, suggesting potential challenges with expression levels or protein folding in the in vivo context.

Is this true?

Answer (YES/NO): NO